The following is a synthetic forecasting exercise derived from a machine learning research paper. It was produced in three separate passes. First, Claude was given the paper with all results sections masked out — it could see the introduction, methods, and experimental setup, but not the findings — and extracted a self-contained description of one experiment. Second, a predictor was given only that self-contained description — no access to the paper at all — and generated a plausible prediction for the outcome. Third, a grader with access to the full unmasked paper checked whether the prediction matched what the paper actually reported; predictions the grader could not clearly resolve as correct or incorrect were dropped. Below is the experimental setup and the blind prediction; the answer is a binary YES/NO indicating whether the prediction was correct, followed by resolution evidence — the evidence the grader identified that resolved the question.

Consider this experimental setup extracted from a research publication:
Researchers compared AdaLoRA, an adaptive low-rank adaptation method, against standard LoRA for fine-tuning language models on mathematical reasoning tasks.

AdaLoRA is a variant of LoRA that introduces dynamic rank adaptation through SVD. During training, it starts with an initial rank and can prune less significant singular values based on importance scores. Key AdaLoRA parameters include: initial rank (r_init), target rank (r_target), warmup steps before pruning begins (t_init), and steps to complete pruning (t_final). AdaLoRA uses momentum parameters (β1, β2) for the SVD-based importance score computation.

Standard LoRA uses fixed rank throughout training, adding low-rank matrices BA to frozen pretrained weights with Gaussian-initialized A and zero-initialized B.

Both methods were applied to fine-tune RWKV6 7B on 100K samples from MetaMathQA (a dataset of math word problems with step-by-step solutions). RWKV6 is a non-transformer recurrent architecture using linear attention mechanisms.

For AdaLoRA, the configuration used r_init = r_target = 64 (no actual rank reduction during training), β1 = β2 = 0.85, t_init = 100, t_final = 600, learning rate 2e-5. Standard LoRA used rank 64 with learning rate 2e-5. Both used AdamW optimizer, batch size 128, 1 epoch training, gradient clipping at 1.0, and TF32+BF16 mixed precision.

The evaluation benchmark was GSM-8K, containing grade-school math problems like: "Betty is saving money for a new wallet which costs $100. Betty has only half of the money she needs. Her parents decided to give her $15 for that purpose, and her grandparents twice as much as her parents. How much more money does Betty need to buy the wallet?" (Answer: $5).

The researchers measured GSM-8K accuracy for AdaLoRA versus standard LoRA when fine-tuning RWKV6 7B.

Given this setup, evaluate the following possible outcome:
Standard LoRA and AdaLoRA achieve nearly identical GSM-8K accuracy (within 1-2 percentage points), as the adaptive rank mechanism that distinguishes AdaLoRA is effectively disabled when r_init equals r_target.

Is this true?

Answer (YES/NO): NO